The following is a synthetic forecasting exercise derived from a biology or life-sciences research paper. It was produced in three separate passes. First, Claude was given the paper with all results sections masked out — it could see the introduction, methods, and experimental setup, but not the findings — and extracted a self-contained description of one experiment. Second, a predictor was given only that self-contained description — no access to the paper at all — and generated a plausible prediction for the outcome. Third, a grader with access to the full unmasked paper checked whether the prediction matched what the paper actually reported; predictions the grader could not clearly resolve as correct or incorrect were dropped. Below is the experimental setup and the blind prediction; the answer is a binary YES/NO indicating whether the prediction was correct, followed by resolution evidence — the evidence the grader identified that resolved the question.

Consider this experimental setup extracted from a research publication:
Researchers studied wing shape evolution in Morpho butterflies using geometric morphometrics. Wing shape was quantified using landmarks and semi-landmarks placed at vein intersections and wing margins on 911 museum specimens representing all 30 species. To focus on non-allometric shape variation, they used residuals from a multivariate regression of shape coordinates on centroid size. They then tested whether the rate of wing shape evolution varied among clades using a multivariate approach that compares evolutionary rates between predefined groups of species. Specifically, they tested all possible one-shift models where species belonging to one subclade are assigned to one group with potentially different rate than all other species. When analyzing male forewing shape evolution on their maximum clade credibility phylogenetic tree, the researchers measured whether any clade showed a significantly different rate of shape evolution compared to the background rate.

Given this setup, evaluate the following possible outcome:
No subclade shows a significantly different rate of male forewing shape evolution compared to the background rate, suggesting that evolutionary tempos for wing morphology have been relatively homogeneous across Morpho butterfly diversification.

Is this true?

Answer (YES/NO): YES